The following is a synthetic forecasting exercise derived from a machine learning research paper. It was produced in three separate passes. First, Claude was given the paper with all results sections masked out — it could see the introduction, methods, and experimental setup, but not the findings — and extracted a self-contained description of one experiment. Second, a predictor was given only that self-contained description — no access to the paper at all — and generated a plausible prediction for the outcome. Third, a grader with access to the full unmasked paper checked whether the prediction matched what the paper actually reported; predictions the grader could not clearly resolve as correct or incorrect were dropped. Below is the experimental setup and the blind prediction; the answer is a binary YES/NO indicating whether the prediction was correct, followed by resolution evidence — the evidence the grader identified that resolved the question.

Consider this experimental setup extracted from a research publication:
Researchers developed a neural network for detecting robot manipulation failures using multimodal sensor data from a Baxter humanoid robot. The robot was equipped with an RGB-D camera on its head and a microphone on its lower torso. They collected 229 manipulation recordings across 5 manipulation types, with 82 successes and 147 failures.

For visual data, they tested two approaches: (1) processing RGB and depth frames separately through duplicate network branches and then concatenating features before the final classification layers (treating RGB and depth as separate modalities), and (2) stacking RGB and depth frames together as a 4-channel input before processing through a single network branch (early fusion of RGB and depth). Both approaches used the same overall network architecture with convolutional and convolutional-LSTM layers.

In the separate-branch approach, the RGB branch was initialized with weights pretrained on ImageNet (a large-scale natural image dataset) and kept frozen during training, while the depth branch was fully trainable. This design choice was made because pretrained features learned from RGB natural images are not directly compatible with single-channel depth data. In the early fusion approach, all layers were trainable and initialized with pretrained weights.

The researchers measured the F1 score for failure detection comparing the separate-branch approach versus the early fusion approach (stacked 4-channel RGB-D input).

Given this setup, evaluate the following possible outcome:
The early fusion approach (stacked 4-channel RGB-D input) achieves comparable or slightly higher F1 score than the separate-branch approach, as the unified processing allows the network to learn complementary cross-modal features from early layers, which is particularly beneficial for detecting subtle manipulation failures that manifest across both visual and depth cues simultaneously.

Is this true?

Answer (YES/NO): YES